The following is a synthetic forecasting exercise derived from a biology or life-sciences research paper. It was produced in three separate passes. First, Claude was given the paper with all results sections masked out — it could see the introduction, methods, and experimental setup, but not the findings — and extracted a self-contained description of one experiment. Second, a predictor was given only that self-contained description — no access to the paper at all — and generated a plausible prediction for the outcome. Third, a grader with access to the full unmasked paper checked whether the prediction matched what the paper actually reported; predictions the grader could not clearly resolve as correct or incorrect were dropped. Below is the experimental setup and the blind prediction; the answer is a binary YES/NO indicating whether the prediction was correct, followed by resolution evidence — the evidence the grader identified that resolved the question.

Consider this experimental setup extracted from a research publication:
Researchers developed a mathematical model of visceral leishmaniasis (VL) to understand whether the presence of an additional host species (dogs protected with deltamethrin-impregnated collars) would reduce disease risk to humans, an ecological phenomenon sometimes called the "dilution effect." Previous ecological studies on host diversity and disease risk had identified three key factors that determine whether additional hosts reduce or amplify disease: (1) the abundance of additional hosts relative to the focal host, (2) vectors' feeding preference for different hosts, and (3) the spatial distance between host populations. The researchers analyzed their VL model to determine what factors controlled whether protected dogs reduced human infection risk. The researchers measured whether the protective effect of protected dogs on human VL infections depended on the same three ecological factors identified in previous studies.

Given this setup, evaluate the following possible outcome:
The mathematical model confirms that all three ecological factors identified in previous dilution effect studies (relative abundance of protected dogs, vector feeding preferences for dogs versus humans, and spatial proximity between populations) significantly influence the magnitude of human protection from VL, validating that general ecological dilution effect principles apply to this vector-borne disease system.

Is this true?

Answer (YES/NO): NO